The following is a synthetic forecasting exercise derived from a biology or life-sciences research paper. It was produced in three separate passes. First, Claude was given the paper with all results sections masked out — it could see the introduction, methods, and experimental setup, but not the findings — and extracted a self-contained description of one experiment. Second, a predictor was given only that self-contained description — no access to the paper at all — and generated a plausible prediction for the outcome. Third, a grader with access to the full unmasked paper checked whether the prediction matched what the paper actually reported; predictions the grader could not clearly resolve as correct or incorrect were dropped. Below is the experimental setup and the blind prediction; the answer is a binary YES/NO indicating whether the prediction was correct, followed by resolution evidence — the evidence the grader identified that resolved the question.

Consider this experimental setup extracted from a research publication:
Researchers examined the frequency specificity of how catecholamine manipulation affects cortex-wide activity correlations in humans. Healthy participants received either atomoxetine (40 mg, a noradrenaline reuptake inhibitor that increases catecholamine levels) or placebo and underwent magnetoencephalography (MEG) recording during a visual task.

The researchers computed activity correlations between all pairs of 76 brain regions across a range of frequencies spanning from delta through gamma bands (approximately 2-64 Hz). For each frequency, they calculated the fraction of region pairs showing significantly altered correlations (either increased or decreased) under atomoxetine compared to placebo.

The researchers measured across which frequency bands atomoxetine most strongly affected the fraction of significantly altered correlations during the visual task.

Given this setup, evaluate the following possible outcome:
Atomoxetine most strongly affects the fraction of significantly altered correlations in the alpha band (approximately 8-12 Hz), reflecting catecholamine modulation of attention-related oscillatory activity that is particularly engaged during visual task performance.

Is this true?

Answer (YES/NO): NO